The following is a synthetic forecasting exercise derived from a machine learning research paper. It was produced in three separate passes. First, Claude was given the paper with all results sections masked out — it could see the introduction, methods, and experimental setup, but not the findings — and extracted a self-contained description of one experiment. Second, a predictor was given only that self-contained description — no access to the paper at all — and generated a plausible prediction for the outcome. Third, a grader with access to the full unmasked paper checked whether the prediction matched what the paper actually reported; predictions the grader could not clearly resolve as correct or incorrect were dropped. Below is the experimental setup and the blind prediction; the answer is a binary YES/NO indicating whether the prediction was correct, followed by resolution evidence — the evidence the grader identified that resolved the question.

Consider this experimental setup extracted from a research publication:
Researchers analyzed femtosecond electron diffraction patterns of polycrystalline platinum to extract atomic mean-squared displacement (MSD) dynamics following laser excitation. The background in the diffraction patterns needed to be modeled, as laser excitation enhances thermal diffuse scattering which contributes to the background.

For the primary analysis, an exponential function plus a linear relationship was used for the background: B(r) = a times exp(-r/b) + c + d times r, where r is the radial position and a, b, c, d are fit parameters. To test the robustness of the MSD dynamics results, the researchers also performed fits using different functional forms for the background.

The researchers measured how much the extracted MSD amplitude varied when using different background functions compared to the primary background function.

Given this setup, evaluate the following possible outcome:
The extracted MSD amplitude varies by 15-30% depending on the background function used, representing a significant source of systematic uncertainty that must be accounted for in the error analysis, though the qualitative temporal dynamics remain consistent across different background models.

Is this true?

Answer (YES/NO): NO